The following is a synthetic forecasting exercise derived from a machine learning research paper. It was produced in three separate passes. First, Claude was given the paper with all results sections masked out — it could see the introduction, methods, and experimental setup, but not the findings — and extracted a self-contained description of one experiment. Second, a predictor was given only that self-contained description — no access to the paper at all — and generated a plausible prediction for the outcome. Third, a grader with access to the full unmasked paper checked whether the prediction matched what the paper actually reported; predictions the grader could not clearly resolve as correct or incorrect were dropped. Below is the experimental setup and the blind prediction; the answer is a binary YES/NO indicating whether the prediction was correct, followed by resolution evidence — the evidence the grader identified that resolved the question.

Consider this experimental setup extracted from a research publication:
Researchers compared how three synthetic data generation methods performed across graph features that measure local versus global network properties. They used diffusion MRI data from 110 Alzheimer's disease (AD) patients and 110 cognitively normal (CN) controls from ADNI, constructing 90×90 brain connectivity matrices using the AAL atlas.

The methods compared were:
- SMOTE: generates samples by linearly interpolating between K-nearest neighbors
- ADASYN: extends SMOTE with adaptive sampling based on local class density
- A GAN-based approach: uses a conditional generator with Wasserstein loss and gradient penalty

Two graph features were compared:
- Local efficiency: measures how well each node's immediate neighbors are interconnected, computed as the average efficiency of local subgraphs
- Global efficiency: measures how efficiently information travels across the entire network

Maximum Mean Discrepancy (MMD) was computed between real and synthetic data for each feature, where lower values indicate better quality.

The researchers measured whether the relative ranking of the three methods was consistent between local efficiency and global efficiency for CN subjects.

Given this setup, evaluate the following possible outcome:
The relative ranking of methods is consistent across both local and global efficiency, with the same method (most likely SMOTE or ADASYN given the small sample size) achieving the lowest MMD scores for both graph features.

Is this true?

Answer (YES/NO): NO